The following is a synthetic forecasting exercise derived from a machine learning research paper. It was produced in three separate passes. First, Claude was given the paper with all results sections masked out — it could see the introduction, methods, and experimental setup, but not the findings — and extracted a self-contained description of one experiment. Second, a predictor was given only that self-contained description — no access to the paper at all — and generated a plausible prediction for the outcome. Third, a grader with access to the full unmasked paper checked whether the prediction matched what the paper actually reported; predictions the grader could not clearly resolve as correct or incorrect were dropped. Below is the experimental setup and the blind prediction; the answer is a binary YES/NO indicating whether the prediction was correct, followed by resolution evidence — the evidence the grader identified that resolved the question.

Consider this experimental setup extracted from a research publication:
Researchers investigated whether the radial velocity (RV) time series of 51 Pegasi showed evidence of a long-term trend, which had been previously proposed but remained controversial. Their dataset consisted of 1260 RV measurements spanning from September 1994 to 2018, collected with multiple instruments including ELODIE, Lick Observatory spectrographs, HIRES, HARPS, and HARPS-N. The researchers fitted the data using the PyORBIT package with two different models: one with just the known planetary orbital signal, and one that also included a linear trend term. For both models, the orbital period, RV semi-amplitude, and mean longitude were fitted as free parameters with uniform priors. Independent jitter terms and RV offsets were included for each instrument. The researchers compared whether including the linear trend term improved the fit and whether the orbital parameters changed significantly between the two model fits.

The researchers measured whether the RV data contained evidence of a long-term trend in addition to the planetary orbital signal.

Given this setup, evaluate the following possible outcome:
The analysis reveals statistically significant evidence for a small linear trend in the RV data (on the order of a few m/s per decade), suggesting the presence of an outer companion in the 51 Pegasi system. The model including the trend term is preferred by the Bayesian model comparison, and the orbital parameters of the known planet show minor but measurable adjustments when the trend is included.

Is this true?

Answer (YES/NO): NO